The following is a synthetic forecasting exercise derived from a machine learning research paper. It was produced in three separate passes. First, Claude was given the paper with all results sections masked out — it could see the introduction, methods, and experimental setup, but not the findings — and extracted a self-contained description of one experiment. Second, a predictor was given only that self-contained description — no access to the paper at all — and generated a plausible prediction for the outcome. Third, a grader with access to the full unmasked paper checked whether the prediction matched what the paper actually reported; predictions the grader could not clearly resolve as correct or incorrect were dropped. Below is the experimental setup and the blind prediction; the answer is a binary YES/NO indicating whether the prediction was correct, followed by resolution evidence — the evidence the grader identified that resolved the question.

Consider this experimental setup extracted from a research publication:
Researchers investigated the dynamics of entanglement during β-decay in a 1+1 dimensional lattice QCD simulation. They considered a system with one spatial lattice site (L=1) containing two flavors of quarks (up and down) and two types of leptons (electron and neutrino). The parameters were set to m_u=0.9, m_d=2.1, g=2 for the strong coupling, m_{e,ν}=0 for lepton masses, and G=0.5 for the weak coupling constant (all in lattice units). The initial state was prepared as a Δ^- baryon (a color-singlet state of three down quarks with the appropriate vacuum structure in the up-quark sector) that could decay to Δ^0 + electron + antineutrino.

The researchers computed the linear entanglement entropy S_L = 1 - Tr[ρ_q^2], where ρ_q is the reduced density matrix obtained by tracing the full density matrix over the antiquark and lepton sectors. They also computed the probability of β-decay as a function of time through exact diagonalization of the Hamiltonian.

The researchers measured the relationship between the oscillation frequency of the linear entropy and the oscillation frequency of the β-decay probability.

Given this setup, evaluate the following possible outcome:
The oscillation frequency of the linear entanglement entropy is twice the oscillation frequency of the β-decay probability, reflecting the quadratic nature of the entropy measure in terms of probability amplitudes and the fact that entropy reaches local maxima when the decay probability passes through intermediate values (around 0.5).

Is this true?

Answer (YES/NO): YES